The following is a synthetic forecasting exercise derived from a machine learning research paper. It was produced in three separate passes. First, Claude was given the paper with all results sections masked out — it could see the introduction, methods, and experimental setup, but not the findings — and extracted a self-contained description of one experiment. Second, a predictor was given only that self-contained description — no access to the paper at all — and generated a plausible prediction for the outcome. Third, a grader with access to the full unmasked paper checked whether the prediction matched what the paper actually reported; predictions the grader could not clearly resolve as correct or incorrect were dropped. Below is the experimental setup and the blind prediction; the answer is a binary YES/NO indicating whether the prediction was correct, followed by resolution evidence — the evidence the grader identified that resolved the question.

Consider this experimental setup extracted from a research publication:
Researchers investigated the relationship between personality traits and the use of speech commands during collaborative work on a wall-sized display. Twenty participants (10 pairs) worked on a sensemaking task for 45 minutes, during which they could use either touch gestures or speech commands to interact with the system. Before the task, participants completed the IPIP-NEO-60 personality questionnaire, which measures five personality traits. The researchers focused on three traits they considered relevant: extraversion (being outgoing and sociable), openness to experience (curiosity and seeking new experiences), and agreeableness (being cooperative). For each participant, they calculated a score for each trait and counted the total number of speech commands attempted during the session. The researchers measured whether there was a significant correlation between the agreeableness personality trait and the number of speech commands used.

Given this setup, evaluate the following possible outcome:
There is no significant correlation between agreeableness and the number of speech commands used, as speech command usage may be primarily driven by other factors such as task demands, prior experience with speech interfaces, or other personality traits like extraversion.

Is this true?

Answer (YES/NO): NO